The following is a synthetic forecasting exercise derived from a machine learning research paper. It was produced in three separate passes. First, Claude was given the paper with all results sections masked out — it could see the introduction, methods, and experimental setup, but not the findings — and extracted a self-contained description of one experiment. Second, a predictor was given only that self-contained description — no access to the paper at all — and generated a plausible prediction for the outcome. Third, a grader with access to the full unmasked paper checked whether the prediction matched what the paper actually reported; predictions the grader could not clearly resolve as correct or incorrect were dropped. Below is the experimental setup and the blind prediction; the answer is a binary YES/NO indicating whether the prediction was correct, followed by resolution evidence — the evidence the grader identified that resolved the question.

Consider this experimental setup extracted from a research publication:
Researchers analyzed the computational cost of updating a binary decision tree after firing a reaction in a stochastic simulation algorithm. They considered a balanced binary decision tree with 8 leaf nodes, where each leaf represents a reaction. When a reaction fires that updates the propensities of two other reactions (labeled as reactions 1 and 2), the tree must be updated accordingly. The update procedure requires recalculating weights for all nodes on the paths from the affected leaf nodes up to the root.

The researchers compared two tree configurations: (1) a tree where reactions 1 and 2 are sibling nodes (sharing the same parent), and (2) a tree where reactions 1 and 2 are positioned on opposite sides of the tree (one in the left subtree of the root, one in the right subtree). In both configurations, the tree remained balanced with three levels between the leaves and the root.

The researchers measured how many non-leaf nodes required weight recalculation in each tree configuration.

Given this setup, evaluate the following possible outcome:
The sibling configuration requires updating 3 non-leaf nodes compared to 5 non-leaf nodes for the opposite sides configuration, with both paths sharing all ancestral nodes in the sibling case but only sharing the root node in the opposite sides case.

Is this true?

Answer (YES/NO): YES